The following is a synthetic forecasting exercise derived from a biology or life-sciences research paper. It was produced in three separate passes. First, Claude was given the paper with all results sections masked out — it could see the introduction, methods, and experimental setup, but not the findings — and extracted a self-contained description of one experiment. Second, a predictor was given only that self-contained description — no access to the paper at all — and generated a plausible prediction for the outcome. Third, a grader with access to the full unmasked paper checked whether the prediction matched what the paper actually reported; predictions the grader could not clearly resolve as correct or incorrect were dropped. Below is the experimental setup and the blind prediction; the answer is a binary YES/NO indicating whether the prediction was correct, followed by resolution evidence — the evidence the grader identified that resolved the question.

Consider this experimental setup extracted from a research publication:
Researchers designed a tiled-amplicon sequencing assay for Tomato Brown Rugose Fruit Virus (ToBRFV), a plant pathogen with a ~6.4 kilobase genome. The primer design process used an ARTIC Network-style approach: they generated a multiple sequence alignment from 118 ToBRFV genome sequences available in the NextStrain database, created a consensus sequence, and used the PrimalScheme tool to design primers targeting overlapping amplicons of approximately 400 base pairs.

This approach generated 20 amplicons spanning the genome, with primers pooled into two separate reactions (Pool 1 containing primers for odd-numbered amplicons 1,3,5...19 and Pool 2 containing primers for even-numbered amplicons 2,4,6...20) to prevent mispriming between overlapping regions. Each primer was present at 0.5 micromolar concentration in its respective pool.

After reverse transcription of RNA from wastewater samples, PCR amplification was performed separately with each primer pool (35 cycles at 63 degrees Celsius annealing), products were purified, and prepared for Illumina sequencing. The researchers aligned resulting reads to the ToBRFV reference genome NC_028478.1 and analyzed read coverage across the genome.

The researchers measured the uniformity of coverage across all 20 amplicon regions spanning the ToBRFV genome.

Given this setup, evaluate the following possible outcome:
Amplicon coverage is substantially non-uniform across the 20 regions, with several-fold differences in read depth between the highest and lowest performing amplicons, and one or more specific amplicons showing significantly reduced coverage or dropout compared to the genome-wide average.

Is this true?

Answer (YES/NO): NO